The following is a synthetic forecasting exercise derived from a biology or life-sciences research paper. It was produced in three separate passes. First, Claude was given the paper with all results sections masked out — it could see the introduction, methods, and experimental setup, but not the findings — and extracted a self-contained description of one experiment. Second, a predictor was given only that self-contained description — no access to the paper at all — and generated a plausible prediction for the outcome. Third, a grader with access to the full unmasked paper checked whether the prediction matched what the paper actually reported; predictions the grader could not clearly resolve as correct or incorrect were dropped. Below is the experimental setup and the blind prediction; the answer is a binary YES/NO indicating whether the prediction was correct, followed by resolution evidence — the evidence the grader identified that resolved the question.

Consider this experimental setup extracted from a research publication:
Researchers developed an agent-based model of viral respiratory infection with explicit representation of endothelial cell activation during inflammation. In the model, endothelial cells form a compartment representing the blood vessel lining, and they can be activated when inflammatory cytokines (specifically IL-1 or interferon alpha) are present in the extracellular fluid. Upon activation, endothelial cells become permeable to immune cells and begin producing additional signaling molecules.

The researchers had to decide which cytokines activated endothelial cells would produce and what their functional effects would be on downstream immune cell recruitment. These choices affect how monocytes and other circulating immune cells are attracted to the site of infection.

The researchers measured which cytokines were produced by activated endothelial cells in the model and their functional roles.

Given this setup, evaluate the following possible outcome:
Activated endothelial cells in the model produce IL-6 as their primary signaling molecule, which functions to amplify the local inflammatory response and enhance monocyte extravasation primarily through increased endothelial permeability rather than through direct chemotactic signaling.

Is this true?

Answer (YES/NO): NO